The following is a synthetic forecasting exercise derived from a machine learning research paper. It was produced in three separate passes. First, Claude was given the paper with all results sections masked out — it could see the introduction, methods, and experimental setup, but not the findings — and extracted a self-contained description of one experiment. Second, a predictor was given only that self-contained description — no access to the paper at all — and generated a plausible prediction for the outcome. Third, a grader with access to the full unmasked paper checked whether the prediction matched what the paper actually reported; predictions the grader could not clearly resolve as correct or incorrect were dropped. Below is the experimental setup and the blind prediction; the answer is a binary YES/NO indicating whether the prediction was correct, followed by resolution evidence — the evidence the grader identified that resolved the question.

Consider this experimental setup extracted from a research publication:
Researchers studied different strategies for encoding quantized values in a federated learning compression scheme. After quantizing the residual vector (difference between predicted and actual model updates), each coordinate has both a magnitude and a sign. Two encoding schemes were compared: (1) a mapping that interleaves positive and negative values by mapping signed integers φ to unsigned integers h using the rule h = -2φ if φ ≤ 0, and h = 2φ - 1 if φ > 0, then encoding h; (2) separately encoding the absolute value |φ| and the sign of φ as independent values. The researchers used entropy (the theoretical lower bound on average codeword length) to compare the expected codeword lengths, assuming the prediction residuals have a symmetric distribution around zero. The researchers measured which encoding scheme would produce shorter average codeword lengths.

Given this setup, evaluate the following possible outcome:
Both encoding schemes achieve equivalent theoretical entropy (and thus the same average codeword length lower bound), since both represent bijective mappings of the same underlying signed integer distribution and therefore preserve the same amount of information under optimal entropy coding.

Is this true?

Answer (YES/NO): NO